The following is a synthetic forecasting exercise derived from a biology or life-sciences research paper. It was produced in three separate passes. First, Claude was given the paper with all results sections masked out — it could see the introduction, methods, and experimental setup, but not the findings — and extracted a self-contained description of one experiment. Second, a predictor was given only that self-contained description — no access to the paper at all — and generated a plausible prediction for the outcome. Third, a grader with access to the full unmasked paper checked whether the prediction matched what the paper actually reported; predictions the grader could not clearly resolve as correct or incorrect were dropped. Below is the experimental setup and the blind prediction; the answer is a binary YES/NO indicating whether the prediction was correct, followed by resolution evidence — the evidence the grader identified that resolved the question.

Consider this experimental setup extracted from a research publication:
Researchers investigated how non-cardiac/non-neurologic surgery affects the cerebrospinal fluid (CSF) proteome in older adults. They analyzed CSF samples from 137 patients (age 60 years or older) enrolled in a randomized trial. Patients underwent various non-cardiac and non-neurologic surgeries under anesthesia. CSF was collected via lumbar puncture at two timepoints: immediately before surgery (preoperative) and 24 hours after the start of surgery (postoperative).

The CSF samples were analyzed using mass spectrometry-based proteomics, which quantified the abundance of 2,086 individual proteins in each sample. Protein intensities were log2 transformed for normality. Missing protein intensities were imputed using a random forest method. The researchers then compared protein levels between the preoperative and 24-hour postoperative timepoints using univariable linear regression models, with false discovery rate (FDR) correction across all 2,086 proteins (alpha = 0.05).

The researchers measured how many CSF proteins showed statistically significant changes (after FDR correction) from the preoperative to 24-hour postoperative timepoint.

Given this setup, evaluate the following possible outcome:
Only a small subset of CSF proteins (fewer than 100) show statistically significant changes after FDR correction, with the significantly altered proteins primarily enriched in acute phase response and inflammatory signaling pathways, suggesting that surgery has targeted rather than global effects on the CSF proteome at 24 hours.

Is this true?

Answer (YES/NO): NO